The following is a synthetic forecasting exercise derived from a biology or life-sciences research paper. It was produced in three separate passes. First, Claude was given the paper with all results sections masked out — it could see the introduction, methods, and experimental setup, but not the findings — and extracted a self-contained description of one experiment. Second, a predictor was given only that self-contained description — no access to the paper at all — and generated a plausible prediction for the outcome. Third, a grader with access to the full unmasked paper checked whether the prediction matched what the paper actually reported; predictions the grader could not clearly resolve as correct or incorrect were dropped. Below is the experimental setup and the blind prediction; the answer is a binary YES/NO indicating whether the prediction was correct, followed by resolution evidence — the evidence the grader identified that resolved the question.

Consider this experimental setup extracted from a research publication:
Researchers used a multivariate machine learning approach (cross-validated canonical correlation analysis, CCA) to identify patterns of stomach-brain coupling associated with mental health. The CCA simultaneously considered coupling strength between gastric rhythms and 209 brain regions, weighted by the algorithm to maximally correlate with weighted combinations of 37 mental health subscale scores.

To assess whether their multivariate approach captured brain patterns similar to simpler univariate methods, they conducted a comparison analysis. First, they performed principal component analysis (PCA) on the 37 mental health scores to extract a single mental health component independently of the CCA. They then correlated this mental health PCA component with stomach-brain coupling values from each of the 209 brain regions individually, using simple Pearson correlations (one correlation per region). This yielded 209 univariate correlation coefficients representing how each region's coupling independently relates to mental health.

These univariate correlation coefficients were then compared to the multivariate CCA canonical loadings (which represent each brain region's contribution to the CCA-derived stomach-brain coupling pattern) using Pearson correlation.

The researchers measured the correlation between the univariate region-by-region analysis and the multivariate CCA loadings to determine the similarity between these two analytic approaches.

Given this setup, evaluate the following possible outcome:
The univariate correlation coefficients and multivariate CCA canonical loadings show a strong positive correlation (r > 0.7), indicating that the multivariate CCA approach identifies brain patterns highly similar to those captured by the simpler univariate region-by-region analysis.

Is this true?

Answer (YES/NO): NO